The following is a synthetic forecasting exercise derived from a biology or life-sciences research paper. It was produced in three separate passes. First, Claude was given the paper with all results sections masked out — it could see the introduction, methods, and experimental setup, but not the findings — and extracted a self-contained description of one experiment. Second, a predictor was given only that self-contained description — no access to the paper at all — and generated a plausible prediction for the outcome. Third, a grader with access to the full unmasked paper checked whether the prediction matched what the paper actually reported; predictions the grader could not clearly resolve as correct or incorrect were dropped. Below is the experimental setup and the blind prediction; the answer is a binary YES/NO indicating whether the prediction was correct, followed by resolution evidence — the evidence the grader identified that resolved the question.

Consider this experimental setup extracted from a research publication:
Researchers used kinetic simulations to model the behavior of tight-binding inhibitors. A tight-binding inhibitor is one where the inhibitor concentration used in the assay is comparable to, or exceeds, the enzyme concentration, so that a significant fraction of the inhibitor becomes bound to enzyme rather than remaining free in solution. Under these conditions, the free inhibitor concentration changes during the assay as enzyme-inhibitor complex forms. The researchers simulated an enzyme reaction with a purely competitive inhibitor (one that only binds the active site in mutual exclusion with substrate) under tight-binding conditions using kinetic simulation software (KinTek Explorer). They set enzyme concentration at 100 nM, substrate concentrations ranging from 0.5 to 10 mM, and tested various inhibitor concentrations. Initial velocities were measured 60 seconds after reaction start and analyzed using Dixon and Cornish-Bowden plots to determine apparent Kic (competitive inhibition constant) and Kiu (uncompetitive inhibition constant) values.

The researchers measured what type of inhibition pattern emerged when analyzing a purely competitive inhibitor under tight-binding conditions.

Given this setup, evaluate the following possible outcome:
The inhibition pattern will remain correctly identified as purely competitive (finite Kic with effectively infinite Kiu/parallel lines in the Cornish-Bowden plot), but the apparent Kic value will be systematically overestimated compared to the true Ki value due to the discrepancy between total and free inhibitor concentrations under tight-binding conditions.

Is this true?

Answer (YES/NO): NO